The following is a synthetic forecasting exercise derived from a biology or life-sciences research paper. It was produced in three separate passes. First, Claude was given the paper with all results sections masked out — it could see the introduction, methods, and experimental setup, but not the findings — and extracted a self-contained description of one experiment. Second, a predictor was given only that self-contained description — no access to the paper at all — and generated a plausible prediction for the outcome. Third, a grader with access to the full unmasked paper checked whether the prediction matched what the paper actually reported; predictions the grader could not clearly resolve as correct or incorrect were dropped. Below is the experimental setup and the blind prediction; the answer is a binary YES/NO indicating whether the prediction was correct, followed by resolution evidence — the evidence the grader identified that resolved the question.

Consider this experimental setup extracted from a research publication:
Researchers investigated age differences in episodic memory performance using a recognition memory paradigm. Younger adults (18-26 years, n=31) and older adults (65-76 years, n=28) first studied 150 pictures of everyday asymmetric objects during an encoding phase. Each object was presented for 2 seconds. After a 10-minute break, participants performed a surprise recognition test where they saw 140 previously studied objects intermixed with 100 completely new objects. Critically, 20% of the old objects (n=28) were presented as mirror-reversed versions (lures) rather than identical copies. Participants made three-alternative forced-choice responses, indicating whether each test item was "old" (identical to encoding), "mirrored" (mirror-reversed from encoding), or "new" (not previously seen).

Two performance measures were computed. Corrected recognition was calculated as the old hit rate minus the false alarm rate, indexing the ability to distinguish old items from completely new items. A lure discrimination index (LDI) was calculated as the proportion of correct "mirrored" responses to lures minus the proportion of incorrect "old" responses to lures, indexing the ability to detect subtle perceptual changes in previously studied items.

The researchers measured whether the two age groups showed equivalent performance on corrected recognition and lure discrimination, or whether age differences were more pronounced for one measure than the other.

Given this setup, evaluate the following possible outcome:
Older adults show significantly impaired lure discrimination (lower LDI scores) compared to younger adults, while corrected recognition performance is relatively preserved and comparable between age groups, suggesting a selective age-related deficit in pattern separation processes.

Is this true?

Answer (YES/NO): YES